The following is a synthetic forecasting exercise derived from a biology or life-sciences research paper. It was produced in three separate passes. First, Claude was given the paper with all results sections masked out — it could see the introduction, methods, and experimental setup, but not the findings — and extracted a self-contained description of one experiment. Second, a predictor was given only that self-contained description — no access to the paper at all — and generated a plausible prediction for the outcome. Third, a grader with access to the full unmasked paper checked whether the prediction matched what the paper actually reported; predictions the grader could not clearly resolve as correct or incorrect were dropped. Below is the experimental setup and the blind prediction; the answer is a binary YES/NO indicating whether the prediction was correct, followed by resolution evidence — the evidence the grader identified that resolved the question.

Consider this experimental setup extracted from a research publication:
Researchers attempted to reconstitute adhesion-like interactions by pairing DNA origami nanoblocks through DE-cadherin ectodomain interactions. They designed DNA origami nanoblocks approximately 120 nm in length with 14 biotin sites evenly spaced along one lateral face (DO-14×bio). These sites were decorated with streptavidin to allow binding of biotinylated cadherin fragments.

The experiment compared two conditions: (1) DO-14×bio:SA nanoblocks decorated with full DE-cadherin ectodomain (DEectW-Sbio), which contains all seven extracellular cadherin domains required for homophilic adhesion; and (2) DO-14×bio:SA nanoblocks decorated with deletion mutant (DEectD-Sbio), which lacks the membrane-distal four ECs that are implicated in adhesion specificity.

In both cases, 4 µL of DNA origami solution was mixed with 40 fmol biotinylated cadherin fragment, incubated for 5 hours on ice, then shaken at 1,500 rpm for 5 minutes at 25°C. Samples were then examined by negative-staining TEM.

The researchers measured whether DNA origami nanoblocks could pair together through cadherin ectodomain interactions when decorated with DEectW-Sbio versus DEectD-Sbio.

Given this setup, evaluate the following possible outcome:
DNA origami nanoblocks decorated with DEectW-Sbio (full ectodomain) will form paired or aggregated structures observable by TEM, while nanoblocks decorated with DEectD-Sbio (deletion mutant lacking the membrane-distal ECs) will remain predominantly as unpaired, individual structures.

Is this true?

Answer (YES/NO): NO